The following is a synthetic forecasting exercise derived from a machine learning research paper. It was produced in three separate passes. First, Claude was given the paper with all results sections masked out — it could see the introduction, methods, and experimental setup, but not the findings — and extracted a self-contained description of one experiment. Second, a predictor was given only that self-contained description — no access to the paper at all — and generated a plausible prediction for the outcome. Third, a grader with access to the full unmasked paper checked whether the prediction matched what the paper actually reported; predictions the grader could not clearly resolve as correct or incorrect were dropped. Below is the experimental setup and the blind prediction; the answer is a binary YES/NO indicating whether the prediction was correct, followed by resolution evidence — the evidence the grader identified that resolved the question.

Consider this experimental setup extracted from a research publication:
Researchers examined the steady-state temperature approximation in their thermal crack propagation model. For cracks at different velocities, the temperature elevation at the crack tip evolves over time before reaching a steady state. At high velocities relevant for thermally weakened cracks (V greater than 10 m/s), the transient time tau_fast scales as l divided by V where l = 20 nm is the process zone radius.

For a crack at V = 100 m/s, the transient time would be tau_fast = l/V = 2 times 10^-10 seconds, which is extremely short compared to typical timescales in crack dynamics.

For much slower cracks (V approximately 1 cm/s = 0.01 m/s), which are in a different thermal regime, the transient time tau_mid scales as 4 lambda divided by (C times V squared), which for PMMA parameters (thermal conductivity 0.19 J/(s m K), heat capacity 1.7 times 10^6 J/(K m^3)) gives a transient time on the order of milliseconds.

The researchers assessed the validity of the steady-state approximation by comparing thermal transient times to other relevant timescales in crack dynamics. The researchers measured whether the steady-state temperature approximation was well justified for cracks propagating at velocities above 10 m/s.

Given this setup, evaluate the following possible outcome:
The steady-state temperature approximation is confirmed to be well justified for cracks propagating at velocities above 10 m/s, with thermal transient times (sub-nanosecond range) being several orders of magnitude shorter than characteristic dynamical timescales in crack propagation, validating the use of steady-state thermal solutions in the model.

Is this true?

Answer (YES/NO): YES